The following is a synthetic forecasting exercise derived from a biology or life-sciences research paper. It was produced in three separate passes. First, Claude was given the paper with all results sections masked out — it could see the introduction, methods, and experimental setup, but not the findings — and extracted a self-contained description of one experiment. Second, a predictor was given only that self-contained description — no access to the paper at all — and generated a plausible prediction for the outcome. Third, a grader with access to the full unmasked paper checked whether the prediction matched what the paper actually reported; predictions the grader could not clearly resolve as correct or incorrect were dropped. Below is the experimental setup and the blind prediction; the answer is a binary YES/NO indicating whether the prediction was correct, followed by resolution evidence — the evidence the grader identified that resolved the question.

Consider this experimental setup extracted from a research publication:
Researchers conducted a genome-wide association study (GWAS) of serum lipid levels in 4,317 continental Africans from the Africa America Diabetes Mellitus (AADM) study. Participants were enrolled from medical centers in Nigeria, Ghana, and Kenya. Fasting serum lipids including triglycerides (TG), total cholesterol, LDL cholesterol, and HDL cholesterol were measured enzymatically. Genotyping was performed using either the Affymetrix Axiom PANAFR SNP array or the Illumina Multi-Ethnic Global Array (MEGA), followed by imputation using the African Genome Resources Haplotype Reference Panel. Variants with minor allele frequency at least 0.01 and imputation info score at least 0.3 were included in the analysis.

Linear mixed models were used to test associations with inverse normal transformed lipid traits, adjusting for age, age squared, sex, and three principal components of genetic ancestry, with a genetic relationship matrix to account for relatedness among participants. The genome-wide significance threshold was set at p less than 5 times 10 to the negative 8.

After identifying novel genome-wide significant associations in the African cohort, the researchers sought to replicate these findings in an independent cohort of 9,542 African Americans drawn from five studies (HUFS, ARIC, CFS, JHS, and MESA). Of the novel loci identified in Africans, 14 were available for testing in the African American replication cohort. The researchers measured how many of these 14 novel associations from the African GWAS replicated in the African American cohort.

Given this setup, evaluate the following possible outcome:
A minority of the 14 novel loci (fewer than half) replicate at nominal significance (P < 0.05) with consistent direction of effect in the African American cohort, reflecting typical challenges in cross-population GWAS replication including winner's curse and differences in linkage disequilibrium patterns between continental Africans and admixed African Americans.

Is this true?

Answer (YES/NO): YES